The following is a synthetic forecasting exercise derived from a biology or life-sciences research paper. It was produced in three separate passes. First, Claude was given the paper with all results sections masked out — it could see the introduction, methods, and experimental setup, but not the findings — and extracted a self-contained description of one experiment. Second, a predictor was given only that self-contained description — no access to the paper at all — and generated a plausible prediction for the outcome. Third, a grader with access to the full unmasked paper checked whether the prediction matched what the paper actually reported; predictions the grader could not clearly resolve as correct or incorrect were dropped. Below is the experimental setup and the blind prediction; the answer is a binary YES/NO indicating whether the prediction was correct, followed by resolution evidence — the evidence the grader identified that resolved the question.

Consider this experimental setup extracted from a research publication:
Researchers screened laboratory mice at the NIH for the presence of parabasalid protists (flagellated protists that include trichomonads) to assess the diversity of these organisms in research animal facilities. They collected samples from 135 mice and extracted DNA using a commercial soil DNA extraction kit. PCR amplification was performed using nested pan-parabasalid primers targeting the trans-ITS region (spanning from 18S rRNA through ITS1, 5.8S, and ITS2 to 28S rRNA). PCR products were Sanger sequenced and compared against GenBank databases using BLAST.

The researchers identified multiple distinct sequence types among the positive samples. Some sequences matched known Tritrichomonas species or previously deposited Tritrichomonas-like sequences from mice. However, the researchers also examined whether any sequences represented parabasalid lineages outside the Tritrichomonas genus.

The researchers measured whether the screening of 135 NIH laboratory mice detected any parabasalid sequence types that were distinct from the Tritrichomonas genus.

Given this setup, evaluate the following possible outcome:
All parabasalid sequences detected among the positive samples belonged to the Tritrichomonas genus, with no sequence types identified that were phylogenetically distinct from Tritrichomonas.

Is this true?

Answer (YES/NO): NO